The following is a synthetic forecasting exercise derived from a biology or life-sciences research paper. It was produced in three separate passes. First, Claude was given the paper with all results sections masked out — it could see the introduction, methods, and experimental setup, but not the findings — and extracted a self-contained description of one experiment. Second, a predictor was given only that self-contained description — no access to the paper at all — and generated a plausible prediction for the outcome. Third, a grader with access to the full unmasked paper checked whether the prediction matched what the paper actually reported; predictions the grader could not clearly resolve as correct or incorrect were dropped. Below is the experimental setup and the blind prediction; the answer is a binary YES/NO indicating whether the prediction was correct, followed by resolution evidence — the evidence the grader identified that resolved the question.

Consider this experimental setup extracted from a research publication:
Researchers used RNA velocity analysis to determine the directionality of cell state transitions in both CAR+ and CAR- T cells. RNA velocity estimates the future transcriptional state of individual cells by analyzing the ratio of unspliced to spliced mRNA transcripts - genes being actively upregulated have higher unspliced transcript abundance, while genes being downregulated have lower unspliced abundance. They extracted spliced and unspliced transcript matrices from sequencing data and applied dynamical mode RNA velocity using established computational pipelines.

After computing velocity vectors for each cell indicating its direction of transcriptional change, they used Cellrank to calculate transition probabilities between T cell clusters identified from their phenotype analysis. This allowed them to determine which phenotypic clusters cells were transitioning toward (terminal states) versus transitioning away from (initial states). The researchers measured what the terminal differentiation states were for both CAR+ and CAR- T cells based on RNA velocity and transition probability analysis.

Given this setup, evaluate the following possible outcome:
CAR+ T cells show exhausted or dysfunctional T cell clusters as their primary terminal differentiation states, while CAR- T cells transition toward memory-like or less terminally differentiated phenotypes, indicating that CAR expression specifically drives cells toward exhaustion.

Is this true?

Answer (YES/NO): NO